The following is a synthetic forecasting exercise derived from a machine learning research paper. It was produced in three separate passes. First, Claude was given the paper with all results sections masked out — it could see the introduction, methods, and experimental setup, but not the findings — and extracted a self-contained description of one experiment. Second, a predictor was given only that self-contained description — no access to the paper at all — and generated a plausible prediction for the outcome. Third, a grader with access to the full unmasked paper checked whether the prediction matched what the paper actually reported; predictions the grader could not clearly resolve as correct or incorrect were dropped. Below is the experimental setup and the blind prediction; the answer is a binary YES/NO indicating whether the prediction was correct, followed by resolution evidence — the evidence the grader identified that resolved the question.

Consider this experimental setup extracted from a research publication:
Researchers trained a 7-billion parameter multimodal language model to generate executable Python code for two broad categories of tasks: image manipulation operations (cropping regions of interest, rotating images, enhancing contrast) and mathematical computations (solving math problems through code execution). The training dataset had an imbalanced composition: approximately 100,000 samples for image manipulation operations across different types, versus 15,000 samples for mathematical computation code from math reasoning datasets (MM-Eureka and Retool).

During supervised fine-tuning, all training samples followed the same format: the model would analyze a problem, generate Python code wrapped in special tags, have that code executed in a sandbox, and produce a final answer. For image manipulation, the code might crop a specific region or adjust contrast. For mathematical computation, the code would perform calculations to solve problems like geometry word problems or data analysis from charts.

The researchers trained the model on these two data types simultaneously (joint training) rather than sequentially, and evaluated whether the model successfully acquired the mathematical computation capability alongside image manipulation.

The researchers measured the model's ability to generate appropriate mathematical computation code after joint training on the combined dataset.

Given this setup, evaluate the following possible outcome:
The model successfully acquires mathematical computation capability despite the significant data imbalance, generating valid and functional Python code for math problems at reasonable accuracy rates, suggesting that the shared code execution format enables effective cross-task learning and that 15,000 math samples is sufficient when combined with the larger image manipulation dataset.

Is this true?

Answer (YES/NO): NO